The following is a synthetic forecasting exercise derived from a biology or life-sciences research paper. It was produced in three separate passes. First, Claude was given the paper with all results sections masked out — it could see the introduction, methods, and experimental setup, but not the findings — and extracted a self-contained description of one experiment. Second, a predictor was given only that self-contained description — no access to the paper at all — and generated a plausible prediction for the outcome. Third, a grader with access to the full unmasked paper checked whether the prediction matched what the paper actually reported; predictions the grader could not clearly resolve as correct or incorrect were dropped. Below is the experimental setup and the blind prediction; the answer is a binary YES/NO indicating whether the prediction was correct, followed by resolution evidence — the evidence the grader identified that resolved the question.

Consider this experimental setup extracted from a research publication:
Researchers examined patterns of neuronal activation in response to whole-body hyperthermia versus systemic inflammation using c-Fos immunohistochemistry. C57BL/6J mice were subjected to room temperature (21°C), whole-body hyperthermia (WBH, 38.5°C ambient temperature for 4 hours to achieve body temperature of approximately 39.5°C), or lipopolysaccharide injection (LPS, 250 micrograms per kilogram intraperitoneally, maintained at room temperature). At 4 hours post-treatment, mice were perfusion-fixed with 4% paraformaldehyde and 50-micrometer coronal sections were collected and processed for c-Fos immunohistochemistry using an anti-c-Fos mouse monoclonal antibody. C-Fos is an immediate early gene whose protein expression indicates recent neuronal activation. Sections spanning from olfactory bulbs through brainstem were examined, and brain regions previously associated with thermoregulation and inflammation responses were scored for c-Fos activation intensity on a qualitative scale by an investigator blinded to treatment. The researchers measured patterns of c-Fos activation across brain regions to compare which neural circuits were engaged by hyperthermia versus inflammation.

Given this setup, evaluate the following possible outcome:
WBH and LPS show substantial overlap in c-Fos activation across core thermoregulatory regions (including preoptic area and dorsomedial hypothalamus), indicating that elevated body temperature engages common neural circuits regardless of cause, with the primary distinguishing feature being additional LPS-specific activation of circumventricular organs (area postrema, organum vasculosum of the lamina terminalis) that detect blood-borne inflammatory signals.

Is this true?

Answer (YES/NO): NO